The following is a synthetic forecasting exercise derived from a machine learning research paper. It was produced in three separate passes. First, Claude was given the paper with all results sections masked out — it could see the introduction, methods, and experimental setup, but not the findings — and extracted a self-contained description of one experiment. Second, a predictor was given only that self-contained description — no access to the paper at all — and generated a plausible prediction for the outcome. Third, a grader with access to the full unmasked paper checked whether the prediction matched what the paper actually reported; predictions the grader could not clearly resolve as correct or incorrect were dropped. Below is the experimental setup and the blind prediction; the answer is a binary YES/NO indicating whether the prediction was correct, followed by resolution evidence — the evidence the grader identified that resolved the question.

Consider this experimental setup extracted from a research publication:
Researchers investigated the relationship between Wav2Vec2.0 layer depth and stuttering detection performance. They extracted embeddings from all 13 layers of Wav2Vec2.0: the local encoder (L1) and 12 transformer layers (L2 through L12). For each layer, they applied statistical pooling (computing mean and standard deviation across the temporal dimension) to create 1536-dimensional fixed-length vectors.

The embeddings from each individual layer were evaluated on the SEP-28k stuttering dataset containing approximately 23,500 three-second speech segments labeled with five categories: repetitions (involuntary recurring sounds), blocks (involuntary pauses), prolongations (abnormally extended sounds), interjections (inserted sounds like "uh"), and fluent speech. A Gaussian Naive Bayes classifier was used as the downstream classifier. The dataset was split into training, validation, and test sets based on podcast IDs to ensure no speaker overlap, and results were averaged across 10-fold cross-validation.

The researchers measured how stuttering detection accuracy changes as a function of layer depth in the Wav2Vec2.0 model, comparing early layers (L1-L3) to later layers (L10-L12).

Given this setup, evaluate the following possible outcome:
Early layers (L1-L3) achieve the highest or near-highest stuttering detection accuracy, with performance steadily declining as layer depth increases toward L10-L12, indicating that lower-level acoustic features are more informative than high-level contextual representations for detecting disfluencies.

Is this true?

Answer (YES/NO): NO